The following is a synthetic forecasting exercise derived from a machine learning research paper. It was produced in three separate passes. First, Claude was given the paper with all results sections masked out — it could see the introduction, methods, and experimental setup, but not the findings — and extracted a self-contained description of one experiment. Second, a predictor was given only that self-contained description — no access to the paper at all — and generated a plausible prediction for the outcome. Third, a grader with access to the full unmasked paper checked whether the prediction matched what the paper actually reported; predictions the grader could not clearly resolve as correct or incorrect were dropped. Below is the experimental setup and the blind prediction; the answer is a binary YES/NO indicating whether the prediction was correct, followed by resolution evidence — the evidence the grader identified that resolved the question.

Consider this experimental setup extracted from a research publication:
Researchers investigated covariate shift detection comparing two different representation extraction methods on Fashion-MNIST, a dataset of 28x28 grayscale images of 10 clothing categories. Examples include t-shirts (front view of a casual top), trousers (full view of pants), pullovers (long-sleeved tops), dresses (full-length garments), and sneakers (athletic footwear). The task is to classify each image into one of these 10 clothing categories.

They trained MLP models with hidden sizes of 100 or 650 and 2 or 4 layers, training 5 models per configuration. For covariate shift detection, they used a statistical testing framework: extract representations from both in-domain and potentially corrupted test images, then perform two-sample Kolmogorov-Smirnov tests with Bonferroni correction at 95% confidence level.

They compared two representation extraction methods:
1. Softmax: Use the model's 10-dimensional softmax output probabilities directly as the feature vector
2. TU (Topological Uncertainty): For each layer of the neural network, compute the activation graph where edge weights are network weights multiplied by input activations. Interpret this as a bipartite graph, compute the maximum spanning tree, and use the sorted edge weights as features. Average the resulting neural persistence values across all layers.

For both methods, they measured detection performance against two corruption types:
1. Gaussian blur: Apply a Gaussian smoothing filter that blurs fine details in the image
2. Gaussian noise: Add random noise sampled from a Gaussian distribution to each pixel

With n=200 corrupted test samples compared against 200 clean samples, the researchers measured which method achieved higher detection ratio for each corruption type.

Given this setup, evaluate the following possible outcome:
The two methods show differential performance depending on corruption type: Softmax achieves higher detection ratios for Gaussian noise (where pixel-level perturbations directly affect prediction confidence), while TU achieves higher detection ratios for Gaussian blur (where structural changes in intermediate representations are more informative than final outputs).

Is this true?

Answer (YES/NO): NO